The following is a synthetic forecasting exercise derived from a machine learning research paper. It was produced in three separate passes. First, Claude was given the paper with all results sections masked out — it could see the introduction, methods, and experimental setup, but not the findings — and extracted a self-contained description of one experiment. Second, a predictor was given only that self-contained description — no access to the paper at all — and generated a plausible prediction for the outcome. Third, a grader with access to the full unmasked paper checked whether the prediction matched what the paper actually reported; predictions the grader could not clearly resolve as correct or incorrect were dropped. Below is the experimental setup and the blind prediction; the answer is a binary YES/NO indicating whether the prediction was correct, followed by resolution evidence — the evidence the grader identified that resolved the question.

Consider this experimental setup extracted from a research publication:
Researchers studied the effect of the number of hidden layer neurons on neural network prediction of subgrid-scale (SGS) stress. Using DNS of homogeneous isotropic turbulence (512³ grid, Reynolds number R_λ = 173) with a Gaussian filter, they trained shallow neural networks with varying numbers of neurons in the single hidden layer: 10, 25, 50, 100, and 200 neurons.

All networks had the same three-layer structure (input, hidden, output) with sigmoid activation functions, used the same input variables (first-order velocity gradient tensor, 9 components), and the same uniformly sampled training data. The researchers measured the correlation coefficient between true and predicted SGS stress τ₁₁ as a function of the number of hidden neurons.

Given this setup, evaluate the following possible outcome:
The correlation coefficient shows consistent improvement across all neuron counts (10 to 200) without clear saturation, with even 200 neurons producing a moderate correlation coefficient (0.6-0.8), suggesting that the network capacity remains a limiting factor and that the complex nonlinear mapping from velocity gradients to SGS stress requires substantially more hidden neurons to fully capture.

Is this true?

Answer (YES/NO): NO